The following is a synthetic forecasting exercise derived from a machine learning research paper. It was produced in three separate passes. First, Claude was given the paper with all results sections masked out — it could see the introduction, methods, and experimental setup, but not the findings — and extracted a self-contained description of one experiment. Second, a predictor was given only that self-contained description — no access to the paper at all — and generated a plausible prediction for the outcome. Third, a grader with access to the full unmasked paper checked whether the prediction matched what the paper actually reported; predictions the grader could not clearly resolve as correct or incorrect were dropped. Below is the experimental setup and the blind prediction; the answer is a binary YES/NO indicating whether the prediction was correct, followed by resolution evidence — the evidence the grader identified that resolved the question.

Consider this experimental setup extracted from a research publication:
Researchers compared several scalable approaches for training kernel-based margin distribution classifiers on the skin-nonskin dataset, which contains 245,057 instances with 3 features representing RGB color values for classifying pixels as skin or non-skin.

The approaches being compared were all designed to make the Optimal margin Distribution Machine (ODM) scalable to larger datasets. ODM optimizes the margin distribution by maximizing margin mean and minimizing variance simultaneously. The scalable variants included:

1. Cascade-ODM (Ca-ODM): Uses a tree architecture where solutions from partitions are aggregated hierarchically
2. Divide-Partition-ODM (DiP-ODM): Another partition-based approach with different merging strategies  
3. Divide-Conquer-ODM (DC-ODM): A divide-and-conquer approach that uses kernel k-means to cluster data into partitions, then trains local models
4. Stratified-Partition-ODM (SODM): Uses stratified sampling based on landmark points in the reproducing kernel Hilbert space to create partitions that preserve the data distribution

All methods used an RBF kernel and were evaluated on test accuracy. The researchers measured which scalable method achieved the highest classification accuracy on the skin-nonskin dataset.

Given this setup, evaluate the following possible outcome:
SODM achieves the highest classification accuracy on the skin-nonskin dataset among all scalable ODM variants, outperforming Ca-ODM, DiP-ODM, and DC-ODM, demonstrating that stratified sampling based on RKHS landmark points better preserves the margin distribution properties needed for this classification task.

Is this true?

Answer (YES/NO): NO